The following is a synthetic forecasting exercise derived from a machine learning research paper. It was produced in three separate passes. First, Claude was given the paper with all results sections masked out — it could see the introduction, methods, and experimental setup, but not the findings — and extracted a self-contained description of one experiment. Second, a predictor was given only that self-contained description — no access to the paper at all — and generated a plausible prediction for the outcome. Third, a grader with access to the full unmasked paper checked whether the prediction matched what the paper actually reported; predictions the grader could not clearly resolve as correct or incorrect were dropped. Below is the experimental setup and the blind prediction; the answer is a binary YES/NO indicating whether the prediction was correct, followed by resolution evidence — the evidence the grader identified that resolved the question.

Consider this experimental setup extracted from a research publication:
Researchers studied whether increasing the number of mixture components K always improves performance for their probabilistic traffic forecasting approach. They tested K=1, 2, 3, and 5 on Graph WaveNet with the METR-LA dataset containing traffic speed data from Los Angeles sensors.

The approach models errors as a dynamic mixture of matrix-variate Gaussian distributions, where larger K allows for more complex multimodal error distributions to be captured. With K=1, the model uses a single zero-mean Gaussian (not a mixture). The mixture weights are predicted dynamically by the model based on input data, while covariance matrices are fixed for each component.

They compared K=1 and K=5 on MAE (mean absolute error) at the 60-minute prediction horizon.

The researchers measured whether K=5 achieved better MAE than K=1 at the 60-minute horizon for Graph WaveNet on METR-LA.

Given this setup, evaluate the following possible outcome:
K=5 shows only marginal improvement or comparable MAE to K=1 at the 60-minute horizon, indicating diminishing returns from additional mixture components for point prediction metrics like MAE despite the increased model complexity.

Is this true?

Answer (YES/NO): NO